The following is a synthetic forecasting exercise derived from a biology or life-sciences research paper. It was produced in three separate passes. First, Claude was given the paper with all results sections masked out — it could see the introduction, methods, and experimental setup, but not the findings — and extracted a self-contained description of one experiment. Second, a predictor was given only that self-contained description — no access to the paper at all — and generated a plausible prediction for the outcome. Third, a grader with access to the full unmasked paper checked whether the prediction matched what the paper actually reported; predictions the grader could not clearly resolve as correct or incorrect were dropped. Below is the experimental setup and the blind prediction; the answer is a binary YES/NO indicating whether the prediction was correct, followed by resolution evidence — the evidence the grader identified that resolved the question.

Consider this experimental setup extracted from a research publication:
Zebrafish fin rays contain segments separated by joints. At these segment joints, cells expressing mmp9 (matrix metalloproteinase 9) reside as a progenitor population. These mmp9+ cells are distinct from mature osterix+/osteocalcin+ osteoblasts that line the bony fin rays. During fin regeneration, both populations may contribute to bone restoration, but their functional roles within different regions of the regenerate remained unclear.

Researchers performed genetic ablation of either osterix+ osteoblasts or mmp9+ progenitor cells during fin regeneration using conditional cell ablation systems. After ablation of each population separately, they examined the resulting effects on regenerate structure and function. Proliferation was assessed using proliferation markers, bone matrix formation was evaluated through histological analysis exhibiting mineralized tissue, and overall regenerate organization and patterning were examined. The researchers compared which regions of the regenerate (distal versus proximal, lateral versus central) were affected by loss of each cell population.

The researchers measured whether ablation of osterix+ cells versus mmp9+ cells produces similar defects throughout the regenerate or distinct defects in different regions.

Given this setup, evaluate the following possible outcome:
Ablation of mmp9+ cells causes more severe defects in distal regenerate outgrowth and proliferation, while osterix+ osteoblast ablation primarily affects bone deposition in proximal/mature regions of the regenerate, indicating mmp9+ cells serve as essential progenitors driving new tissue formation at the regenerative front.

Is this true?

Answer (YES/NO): NO